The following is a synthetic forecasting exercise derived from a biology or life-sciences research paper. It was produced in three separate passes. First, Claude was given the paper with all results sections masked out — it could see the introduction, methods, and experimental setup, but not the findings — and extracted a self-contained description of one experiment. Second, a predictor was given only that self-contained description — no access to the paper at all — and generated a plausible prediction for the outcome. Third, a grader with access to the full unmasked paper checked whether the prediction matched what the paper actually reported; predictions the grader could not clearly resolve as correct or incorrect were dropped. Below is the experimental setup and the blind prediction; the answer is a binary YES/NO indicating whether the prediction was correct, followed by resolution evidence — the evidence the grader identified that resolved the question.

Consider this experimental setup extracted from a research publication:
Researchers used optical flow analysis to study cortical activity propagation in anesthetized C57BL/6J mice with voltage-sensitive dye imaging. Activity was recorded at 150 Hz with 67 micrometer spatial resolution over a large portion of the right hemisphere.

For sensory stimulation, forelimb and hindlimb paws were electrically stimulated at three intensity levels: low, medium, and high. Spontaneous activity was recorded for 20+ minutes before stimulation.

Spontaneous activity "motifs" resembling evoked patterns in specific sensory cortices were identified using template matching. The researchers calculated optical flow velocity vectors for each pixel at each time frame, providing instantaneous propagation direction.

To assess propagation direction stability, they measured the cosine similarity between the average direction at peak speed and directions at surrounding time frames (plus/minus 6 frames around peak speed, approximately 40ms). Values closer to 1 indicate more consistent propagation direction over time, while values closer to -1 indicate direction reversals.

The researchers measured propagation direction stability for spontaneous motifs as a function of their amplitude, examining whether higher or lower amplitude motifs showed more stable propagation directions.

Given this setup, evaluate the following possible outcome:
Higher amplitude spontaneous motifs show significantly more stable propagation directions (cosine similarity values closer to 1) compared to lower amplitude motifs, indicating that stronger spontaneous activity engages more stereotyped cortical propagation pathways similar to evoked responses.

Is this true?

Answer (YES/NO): YES